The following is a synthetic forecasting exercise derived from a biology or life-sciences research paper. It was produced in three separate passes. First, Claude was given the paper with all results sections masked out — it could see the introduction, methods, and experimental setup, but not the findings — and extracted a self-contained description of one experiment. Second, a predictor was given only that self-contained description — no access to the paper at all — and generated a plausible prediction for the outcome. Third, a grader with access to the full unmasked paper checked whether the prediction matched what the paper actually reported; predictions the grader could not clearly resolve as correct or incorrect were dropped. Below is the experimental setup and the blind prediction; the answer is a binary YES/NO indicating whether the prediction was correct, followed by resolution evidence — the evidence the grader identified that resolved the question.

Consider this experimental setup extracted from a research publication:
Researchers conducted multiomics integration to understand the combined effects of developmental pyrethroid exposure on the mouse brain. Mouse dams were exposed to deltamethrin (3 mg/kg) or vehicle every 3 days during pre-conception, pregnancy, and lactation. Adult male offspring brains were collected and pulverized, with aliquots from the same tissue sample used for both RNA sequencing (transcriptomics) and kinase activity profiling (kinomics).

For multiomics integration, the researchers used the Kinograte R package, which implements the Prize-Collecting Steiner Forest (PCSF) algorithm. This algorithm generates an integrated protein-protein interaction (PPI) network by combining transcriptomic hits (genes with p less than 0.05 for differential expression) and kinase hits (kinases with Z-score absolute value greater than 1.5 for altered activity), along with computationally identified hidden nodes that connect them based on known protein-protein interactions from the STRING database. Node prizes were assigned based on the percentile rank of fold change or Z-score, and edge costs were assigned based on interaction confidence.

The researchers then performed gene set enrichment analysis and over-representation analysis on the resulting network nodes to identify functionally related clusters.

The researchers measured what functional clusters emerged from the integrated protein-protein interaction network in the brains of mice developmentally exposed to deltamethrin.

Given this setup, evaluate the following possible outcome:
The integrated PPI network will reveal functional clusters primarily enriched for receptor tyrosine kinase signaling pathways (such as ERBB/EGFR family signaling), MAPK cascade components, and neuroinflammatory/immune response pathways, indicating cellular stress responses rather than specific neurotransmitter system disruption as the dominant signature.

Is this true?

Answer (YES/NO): NO